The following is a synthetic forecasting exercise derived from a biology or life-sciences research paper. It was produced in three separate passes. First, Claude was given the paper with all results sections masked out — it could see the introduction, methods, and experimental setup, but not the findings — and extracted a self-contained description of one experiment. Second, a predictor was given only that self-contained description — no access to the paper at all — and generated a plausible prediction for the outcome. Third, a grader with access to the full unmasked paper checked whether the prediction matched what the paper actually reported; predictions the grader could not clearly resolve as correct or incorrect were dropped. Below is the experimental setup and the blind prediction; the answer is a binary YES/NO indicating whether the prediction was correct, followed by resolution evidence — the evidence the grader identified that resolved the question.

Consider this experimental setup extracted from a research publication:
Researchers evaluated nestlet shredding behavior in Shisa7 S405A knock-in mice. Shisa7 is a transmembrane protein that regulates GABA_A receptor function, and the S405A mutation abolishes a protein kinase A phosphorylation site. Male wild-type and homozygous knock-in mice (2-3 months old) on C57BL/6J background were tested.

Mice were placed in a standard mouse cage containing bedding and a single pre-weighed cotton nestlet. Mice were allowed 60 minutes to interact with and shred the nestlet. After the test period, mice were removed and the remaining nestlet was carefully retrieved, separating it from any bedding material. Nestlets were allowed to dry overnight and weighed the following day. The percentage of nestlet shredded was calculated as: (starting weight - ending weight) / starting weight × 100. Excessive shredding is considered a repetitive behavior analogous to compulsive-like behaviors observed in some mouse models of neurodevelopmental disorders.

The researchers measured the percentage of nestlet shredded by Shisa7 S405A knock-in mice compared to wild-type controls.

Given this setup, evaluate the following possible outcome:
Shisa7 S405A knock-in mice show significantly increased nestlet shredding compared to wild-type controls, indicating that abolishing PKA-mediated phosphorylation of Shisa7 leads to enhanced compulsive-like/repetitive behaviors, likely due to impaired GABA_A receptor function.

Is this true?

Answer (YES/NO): NO